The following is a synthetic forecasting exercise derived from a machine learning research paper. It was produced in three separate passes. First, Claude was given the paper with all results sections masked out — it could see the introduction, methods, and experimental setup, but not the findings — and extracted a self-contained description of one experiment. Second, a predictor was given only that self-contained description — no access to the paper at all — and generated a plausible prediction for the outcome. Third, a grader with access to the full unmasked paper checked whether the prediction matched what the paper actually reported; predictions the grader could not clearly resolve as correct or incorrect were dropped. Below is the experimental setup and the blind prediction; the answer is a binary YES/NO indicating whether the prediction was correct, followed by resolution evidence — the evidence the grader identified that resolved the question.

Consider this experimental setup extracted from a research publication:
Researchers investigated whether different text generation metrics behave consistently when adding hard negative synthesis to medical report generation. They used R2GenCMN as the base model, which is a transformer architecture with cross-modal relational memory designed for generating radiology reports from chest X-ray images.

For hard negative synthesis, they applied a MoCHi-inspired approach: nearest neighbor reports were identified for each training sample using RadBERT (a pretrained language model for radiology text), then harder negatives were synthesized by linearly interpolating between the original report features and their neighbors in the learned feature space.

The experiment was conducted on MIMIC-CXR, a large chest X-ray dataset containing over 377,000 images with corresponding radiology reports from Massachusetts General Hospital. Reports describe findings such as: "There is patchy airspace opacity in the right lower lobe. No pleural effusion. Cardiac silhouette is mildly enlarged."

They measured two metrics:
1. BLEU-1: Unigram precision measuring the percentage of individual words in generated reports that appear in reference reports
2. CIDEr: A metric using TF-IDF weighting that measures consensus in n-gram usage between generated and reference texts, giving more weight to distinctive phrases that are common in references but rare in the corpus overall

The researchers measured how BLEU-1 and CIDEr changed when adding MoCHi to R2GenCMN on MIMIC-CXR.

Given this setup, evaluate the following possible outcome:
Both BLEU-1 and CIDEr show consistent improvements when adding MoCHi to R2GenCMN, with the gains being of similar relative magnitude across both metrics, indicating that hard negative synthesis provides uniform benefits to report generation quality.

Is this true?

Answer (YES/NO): NO